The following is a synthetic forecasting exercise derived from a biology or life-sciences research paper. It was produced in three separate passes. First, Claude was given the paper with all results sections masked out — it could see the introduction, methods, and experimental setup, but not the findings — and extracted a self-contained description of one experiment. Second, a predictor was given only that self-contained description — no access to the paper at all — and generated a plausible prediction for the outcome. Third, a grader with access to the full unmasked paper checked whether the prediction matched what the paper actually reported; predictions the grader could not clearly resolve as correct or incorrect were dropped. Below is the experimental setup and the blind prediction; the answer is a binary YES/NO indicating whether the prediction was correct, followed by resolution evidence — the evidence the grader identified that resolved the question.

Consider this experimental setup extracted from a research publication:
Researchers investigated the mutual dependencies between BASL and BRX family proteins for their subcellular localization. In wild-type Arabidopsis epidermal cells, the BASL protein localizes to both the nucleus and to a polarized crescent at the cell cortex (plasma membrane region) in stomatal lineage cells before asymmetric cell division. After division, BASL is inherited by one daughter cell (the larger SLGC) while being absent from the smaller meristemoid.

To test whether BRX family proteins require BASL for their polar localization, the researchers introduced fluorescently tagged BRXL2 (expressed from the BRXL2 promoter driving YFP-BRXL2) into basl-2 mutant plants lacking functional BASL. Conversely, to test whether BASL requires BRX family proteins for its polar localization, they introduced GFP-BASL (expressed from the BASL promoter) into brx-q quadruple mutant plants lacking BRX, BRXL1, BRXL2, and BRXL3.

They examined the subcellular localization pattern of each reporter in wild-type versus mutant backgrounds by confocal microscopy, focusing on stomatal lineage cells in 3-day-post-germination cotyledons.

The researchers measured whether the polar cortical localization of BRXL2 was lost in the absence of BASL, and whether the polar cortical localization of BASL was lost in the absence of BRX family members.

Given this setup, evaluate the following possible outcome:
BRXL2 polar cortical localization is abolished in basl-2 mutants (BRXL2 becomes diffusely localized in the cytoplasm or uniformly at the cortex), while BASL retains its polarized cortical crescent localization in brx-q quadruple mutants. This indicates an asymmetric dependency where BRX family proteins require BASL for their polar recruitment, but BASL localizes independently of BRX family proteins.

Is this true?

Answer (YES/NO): NO